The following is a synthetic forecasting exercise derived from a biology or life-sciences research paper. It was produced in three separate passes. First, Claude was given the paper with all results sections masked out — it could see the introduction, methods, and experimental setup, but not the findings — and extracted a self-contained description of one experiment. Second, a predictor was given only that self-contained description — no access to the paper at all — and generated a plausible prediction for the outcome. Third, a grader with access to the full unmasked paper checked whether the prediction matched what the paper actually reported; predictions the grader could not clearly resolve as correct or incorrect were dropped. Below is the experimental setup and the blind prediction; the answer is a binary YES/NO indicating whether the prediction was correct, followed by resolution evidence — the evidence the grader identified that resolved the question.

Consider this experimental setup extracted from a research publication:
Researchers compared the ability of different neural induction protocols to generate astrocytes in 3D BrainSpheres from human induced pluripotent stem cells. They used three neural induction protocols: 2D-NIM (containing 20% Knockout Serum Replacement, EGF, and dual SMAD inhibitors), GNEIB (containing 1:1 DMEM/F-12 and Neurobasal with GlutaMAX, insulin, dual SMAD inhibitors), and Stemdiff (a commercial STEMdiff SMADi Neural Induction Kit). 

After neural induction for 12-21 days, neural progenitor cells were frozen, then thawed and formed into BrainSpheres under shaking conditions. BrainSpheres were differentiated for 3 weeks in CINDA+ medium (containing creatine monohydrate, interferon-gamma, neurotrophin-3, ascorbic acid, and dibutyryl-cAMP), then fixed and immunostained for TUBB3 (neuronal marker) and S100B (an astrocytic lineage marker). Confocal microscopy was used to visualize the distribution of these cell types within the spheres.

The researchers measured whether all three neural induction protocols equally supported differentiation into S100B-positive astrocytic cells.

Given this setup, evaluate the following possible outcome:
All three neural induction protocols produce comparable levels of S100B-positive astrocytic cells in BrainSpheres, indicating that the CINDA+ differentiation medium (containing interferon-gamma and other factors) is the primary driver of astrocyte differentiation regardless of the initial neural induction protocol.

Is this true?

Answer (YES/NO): NO